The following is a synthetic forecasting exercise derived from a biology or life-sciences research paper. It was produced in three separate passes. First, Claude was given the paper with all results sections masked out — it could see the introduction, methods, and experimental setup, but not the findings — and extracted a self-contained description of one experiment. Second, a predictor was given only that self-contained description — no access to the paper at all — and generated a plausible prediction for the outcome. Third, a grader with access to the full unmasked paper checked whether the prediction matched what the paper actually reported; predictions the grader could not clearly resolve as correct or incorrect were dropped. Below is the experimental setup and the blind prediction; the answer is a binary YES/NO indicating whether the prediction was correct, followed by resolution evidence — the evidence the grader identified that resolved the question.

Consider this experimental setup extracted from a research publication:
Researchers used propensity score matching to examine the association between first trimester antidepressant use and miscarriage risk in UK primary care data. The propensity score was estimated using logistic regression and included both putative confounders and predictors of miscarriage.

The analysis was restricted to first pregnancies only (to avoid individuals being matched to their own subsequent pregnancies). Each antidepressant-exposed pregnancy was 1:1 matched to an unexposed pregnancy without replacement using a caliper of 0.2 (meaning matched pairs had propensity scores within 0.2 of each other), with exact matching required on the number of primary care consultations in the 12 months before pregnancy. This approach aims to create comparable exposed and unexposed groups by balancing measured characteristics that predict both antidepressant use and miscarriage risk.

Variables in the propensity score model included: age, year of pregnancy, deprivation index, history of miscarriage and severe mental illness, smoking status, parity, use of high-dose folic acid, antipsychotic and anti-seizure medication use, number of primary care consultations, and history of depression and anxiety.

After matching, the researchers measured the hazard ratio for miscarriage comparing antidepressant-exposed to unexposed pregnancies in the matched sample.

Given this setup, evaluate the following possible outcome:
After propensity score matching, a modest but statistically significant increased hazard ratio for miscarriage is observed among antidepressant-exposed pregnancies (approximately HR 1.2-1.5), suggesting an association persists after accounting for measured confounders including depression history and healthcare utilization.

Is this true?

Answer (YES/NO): NO